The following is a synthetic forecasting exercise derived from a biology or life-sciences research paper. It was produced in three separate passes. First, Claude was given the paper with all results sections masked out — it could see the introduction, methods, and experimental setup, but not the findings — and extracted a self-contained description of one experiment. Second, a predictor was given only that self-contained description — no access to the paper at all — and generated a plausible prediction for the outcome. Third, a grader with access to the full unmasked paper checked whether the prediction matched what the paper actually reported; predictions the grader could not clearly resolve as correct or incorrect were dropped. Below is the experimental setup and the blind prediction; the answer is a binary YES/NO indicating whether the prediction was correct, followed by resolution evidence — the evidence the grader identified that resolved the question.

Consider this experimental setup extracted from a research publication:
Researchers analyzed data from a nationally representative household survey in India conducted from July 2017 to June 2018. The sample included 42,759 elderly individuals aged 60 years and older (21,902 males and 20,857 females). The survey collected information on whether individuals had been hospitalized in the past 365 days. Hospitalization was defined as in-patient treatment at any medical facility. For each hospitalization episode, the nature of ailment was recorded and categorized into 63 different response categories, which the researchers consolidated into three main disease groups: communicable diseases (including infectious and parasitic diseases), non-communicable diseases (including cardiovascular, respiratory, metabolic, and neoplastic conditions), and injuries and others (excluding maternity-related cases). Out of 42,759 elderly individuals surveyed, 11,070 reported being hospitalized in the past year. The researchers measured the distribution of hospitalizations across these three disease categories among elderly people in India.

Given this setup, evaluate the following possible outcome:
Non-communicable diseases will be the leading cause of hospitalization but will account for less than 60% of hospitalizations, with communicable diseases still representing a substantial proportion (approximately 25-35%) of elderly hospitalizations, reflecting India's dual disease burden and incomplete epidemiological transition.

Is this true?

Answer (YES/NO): NO